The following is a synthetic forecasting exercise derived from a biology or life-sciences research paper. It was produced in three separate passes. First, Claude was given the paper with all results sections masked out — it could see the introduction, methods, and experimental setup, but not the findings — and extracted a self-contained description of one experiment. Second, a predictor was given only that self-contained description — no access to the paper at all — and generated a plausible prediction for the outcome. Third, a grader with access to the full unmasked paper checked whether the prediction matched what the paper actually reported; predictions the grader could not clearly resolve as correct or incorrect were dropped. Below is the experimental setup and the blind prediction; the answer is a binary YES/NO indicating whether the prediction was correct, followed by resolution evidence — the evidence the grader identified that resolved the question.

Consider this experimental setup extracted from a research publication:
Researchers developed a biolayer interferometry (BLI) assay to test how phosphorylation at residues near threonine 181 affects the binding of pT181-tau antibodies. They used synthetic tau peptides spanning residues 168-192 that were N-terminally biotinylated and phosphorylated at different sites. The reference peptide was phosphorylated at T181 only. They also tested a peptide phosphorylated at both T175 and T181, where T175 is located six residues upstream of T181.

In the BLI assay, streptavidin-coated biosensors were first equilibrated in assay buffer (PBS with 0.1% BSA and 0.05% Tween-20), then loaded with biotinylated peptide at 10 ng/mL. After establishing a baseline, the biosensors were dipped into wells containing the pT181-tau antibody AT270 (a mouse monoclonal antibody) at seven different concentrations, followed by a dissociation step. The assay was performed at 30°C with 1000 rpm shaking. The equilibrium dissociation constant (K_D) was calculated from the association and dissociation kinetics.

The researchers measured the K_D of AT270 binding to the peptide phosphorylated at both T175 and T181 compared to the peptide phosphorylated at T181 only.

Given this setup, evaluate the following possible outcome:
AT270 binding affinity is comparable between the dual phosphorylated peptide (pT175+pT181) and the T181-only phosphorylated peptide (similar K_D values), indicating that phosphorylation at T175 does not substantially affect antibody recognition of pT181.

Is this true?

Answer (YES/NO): YES